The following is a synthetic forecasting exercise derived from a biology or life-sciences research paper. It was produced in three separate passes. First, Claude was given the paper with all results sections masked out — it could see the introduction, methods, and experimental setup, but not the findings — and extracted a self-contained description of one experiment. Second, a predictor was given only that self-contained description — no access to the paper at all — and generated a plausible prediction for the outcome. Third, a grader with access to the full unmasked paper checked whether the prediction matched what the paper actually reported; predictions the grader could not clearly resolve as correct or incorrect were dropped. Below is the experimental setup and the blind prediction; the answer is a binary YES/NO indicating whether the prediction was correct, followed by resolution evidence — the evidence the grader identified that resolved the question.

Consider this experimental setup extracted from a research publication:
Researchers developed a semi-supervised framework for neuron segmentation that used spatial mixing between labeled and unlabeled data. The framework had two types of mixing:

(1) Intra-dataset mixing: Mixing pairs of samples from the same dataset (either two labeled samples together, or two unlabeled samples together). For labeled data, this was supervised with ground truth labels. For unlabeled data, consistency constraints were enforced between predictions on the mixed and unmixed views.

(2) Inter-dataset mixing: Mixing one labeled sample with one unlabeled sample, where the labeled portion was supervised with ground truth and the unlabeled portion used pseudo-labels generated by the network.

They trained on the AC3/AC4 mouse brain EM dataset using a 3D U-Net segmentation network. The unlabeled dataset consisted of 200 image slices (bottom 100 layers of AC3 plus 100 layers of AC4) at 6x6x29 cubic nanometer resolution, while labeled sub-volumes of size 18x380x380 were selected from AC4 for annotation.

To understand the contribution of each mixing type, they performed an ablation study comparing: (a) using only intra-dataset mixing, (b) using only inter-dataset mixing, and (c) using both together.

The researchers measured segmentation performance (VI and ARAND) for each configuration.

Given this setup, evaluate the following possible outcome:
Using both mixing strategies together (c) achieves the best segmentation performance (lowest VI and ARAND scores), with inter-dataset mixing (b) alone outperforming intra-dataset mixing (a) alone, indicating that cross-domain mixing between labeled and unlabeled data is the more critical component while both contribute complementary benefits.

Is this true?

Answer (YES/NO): YES